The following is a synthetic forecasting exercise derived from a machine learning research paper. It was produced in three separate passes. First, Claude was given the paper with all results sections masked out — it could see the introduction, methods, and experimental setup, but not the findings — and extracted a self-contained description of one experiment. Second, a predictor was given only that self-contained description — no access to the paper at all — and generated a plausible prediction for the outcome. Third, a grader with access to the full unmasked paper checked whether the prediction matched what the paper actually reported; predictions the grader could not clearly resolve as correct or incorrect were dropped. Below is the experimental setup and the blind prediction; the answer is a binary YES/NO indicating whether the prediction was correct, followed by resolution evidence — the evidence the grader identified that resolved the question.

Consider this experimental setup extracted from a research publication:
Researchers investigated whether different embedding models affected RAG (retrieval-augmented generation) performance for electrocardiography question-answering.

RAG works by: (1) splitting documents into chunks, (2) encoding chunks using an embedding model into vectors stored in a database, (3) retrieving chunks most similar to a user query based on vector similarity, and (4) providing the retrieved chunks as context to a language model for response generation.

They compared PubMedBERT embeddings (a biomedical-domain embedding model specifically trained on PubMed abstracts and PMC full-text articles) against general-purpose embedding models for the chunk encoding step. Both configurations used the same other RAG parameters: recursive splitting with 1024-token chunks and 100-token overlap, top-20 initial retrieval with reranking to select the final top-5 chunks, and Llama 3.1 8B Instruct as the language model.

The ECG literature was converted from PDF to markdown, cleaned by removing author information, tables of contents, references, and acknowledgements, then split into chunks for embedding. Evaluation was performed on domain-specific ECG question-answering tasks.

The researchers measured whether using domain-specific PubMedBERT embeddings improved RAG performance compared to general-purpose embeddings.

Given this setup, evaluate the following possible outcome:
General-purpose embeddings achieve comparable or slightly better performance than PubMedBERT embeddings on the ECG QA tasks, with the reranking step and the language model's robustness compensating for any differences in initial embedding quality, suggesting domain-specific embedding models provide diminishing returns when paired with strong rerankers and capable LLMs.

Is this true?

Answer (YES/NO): NO